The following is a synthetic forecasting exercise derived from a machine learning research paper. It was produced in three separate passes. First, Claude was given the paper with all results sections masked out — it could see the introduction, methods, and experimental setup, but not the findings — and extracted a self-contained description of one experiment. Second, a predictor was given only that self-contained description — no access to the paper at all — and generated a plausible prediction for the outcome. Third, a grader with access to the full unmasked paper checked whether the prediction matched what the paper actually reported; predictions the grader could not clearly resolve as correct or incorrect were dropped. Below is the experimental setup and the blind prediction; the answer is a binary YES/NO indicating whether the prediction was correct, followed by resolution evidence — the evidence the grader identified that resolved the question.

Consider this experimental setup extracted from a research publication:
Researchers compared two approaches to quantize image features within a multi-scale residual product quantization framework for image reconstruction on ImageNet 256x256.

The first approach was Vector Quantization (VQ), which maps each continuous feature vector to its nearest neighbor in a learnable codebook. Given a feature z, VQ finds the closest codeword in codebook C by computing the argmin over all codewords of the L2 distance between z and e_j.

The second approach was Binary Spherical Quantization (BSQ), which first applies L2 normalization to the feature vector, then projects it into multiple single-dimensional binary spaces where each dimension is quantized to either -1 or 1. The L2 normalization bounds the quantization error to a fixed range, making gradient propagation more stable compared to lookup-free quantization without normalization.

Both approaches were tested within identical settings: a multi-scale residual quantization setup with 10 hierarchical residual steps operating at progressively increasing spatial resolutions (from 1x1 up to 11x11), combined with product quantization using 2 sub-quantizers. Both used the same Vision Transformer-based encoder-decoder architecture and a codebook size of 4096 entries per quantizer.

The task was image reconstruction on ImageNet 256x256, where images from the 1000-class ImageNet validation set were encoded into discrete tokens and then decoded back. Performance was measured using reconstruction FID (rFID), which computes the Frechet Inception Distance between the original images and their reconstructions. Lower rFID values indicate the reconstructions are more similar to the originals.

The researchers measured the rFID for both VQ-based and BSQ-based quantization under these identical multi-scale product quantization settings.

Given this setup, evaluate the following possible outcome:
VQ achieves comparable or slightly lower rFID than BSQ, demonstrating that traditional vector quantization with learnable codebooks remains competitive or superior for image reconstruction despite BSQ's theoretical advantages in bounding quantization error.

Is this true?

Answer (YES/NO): YES